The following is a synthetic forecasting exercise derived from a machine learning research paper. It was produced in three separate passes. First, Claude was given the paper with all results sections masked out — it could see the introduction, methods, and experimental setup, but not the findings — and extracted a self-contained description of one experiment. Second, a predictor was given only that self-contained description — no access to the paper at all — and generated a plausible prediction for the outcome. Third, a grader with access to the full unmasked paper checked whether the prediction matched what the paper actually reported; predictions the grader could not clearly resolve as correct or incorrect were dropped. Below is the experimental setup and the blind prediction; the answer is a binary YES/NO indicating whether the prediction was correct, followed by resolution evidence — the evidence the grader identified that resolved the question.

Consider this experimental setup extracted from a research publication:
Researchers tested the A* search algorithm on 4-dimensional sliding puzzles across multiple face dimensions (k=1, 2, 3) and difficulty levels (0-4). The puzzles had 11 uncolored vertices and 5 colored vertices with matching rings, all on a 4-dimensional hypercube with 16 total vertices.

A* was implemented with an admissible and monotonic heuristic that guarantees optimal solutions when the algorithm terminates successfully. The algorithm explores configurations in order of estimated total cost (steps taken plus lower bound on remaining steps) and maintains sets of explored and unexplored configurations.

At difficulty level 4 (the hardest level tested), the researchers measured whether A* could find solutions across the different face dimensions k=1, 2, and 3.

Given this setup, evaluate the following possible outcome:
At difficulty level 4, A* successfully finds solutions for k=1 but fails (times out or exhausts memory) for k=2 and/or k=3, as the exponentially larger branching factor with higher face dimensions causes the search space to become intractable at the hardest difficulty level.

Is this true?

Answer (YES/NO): NO